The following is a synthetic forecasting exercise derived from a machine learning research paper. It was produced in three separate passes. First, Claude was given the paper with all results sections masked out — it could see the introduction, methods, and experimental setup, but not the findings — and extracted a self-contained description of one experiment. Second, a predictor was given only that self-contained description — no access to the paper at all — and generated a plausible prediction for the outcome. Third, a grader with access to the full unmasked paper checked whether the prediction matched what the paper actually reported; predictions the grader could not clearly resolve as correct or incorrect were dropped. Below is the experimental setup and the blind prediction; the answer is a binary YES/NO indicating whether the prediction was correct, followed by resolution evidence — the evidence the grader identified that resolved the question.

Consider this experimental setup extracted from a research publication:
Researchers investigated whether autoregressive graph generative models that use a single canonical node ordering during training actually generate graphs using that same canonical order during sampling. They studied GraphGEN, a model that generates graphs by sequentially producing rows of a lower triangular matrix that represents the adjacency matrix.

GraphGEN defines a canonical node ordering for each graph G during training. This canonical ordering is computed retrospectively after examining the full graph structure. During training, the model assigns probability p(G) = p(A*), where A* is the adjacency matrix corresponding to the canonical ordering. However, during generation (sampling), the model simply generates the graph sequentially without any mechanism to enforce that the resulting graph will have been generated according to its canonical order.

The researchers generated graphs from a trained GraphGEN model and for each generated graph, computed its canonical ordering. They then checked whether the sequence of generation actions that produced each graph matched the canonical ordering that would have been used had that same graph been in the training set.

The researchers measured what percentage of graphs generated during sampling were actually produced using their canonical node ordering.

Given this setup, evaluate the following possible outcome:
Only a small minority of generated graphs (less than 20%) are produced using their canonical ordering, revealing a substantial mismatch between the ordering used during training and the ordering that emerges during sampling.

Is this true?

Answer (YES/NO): YES